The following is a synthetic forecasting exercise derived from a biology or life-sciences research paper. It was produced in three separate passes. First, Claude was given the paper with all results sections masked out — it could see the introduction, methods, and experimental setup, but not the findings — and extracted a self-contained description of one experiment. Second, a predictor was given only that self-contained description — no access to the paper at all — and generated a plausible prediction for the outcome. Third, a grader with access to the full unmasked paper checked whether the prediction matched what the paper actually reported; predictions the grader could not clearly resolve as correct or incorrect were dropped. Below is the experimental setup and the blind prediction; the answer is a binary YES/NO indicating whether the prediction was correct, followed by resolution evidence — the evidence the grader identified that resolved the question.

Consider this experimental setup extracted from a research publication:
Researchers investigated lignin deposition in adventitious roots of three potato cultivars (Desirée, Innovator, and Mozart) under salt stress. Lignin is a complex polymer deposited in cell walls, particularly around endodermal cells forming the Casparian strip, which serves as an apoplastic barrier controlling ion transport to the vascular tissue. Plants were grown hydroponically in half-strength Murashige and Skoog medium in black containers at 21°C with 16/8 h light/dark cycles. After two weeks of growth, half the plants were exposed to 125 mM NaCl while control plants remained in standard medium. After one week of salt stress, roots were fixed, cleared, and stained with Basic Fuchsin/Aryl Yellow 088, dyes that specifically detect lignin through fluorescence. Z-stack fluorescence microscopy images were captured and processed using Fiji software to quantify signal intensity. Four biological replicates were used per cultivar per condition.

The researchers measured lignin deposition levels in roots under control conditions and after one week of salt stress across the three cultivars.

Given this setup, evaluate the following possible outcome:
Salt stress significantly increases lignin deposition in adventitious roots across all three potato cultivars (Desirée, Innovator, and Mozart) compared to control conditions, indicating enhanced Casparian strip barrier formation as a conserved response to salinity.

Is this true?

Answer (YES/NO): NO